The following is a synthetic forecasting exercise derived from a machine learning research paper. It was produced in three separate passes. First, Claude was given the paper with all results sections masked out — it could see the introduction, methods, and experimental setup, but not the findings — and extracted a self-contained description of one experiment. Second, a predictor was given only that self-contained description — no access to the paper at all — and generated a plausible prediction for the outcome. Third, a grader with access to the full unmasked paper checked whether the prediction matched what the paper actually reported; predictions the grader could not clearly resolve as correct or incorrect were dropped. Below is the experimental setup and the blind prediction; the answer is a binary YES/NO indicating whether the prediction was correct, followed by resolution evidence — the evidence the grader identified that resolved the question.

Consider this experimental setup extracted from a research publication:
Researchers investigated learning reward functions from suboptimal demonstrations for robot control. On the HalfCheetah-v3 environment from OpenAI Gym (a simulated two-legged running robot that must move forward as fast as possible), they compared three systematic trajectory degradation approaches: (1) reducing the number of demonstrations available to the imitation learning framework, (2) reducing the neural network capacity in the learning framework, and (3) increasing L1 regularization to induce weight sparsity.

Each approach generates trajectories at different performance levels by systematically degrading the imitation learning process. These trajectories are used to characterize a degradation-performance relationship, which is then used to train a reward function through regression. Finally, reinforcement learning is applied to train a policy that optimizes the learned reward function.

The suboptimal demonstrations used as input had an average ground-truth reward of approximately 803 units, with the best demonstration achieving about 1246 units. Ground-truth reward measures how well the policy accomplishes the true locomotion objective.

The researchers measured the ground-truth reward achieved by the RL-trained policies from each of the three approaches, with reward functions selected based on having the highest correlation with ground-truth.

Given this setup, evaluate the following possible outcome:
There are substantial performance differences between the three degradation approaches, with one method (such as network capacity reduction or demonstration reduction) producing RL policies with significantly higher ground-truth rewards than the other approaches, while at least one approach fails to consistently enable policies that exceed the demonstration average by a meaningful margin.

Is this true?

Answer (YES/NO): YES